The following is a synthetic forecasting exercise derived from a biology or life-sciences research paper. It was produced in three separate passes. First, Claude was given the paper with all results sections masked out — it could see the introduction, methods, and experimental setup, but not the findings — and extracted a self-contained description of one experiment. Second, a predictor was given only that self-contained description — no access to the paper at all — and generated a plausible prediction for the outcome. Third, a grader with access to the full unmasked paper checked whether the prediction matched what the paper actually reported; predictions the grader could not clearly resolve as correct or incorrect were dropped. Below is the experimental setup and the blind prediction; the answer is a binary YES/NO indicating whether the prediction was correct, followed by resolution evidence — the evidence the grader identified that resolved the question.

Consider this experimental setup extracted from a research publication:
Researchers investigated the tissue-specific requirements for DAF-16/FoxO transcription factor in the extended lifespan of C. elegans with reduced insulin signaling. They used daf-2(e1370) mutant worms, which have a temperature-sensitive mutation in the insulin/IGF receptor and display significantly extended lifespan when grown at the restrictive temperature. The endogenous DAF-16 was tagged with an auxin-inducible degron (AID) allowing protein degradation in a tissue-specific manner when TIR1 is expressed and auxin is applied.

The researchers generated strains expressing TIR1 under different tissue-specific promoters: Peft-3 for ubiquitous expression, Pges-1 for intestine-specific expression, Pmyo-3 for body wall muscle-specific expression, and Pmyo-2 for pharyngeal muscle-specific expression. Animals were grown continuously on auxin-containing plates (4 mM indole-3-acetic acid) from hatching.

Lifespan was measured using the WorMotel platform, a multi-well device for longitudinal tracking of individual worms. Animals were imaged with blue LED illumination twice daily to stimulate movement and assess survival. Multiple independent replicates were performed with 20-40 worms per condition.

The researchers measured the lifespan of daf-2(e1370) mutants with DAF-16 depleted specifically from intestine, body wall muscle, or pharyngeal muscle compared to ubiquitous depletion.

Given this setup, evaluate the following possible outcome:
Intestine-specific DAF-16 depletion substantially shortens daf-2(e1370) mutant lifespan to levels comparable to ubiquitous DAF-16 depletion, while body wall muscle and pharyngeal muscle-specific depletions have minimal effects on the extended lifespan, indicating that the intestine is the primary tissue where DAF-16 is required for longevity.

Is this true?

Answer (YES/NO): YES